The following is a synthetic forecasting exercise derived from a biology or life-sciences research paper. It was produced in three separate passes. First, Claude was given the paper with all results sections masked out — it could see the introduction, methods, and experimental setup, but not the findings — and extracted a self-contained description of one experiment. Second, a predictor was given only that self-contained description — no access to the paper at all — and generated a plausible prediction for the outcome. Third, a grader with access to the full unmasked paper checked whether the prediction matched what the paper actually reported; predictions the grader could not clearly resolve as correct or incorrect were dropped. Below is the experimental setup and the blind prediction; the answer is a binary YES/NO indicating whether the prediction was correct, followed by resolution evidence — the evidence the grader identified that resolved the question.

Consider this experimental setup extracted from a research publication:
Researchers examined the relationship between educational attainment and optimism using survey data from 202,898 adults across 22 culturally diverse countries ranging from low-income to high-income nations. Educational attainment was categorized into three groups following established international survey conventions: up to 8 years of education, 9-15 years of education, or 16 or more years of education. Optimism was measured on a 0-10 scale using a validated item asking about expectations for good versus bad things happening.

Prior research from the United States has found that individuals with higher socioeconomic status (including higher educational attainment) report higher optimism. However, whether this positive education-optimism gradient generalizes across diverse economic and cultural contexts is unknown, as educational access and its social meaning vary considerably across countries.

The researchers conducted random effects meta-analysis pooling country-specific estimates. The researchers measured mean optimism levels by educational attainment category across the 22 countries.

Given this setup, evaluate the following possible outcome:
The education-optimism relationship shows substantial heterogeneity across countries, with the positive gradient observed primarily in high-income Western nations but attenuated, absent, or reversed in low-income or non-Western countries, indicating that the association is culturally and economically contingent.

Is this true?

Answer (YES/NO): NO